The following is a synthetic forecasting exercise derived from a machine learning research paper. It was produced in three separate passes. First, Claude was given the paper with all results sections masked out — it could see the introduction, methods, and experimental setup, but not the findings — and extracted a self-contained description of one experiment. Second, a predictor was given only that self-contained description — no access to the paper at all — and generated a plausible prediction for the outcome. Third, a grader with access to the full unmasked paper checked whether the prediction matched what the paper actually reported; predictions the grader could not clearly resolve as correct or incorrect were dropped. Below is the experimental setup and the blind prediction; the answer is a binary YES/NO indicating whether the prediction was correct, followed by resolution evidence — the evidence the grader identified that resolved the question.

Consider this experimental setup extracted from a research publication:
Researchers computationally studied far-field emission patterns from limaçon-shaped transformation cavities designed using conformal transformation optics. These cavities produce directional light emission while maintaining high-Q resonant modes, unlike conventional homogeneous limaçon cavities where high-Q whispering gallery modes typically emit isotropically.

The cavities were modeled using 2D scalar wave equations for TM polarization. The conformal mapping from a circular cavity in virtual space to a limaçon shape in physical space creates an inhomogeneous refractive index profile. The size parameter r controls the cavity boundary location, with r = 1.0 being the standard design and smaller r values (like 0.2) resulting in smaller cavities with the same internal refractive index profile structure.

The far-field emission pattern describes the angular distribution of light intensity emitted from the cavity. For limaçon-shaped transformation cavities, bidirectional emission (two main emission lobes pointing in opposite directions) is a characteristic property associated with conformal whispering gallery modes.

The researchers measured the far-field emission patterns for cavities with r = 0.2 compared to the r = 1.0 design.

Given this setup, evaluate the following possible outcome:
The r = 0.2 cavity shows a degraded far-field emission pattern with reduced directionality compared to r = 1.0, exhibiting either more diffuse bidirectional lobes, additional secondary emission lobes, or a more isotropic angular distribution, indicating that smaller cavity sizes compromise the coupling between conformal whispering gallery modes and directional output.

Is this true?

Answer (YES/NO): YES